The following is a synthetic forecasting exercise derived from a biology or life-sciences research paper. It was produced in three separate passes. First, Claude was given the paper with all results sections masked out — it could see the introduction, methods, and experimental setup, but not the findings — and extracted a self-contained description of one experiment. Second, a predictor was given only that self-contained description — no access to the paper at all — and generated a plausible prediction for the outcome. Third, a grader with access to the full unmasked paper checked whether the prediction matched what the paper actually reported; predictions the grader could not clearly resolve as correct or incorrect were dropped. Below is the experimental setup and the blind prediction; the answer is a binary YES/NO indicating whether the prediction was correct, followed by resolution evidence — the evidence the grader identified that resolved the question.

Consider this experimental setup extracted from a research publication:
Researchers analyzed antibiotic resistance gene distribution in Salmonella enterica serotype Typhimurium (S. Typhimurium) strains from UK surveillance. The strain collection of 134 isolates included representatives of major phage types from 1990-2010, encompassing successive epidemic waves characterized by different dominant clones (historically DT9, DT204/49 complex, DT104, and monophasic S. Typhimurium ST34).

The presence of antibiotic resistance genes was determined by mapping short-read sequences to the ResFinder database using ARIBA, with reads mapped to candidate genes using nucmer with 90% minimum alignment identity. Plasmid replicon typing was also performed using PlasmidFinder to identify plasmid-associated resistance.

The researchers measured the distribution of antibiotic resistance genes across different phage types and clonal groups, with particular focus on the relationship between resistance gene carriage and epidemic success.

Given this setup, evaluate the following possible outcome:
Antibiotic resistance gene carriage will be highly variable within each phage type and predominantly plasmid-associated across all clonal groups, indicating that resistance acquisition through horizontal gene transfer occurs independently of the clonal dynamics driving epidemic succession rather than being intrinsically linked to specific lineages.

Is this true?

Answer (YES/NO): NO